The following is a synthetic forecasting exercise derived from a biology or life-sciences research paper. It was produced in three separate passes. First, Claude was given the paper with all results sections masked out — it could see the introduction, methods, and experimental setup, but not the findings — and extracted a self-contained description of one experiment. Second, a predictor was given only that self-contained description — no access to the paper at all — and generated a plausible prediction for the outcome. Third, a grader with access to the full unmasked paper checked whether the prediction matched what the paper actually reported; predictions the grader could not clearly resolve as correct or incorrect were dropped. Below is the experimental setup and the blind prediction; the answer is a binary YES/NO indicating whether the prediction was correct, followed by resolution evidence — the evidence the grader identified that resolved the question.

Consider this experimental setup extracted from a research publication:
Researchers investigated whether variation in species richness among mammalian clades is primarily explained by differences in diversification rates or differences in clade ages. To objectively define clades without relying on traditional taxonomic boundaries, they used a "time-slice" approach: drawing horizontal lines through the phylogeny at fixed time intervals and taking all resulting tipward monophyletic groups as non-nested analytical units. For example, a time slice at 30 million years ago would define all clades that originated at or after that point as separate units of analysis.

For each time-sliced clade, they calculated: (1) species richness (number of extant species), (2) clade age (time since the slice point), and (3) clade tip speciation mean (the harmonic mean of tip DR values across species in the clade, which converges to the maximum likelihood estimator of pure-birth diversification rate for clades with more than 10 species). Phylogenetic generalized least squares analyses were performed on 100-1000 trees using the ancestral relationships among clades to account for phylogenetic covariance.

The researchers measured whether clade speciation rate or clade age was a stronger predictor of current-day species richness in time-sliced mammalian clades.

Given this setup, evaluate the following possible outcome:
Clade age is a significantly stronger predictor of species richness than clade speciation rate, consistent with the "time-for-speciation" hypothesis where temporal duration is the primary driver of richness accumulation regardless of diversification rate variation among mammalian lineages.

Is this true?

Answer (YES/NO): NO